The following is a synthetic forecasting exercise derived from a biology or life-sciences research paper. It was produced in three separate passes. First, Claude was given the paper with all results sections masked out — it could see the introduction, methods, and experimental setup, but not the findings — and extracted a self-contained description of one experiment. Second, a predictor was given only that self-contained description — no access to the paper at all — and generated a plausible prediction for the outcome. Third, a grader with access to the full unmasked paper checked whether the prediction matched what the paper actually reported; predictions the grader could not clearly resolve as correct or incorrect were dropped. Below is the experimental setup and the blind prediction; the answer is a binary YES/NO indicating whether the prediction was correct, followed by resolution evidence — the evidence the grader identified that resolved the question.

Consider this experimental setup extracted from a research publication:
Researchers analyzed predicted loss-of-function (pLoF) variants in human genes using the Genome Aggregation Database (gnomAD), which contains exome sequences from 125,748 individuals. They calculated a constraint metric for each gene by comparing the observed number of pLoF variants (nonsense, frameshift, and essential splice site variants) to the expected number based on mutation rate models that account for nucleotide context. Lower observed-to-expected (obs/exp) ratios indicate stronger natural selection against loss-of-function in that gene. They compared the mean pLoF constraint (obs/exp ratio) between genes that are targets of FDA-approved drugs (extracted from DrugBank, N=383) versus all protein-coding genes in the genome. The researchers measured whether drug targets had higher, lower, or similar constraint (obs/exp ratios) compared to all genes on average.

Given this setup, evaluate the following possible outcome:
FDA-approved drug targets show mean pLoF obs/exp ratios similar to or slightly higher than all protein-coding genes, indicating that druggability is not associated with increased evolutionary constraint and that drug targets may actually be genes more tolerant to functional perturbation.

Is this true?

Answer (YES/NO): NO